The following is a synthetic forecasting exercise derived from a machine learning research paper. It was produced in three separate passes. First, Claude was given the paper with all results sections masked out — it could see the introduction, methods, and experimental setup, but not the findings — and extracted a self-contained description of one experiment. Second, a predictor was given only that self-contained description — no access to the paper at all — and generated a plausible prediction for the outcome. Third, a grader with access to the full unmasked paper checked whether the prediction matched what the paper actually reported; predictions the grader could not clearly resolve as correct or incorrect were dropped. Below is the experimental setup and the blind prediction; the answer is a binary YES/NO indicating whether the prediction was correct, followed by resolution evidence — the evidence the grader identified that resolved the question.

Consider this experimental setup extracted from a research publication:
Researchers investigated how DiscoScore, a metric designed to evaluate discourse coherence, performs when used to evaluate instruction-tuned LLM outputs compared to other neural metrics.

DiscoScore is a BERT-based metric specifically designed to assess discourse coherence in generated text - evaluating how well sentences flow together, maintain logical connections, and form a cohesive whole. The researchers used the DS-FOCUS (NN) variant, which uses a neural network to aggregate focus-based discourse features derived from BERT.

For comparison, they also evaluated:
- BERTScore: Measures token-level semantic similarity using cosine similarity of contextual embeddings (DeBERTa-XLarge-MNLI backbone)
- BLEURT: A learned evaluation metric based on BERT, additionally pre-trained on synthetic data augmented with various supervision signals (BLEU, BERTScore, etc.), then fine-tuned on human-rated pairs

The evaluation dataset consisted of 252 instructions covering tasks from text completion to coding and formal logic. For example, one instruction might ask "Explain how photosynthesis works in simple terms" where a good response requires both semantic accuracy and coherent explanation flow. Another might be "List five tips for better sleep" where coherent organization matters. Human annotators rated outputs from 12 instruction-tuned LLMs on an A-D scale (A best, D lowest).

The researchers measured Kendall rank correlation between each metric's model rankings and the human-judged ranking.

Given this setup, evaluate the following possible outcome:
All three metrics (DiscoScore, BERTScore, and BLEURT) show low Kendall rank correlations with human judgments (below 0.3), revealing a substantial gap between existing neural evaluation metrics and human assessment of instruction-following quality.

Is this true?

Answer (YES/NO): NO